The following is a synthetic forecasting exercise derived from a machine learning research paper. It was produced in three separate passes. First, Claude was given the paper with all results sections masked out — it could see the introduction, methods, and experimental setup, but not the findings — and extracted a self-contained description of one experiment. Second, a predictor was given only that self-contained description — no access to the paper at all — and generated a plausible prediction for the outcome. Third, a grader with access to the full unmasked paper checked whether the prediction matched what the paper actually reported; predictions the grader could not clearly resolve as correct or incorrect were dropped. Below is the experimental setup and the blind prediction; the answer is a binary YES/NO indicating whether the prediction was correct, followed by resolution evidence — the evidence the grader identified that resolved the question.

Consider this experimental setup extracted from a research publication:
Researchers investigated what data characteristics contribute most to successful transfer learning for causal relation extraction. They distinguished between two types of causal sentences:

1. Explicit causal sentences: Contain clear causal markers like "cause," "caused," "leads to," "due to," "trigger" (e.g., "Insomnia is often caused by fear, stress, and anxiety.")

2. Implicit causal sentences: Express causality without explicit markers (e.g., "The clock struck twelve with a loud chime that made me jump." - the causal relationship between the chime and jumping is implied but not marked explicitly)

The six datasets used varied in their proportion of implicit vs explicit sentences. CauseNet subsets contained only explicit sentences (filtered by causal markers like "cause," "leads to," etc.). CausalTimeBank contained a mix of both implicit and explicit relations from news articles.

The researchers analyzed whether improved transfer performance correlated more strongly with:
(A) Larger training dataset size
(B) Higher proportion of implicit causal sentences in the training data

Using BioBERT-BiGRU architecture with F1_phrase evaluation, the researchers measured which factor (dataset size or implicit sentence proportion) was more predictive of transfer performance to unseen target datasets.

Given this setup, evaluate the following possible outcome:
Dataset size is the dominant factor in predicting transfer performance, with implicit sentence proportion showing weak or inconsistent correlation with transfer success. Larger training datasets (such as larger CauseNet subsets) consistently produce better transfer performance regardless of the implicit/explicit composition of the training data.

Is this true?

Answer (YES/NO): NO